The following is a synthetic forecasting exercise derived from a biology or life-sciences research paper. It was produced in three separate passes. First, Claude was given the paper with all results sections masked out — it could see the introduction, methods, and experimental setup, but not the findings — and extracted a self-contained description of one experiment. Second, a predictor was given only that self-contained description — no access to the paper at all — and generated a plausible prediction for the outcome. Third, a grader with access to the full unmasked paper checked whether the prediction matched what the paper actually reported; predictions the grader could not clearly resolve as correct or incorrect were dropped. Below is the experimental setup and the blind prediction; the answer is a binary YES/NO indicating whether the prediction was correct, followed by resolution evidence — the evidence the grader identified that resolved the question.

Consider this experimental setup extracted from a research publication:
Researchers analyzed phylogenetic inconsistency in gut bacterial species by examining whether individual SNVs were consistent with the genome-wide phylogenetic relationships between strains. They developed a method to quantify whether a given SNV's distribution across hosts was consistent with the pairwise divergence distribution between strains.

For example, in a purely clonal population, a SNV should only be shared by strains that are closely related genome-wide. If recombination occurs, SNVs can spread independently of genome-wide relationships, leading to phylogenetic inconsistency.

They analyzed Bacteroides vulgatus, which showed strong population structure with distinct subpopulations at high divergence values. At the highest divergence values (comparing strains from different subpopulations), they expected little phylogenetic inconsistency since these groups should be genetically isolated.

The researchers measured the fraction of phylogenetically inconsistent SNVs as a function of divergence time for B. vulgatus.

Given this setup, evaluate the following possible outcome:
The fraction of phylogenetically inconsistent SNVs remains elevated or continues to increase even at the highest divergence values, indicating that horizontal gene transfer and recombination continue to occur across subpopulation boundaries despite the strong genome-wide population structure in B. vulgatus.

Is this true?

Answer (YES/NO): NO